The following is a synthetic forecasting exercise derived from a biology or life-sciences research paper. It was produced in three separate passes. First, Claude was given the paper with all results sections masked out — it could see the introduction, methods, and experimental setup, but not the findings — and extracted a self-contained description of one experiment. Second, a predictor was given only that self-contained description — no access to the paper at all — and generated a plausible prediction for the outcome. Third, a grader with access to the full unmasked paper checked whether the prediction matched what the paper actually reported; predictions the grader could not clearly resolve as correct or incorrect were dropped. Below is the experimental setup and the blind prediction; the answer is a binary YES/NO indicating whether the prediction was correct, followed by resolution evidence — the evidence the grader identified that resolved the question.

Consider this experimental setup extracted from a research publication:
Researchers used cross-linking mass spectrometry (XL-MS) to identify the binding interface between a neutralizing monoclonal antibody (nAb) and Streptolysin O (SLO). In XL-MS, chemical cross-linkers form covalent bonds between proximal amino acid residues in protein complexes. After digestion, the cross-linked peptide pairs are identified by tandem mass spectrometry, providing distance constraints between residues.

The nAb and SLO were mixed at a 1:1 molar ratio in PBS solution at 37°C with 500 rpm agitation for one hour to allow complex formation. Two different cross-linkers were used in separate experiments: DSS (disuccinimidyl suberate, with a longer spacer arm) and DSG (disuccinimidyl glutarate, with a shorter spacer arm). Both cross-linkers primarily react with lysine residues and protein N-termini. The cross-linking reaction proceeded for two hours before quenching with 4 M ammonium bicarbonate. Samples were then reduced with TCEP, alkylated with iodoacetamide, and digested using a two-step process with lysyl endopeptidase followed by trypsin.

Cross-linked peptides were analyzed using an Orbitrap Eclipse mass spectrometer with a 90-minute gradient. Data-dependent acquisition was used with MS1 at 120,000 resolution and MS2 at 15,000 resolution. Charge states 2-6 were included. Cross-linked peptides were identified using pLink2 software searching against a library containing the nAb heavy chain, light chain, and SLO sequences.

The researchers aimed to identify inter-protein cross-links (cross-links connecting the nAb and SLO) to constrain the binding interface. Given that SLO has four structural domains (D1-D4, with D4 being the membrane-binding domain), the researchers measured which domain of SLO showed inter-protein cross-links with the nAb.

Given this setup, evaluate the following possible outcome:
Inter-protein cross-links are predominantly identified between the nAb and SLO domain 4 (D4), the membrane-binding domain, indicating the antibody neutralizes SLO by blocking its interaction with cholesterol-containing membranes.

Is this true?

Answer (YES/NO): NO